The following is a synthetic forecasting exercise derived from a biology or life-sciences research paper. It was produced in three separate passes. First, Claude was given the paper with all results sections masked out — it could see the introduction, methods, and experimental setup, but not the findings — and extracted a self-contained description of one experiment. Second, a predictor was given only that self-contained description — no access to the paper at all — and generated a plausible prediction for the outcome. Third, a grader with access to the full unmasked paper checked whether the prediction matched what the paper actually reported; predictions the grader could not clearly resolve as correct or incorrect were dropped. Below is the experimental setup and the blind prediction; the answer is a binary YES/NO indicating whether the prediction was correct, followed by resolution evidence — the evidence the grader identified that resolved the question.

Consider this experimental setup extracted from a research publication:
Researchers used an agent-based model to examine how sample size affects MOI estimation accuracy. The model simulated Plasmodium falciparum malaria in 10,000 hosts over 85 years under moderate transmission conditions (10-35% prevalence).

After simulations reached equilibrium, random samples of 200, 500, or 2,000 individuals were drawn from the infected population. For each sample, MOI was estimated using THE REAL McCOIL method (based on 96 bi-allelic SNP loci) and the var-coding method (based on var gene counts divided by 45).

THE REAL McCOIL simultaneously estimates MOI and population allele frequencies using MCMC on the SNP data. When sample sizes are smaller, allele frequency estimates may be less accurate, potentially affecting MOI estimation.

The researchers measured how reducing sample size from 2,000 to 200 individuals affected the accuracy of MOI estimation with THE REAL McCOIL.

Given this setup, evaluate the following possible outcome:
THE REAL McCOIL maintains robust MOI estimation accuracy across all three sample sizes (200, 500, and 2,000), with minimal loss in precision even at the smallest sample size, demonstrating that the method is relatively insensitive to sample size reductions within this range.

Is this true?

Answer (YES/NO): NO